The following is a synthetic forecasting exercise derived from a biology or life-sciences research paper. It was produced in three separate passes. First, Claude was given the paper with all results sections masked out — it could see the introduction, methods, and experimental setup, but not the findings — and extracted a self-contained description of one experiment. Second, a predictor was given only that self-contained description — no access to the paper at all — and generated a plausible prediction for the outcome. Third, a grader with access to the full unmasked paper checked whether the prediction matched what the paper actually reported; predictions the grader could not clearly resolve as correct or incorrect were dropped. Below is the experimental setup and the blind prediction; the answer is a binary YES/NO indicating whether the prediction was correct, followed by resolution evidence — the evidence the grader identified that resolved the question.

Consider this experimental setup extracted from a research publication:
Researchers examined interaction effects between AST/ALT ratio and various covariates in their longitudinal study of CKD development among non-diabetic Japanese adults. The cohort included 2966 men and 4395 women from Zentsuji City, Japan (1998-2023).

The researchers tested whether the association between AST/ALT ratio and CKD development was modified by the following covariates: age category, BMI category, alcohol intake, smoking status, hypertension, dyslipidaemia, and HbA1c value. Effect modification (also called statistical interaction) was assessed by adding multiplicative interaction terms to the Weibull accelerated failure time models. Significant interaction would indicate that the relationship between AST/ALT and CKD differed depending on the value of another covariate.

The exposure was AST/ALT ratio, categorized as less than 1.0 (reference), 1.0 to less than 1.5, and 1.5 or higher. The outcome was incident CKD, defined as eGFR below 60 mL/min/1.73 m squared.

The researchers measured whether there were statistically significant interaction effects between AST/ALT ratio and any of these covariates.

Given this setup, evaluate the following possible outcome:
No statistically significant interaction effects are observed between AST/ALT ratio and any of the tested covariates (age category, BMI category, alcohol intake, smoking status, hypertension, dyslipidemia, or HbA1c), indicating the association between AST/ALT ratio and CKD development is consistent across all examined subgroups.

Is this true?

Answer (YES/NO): YES